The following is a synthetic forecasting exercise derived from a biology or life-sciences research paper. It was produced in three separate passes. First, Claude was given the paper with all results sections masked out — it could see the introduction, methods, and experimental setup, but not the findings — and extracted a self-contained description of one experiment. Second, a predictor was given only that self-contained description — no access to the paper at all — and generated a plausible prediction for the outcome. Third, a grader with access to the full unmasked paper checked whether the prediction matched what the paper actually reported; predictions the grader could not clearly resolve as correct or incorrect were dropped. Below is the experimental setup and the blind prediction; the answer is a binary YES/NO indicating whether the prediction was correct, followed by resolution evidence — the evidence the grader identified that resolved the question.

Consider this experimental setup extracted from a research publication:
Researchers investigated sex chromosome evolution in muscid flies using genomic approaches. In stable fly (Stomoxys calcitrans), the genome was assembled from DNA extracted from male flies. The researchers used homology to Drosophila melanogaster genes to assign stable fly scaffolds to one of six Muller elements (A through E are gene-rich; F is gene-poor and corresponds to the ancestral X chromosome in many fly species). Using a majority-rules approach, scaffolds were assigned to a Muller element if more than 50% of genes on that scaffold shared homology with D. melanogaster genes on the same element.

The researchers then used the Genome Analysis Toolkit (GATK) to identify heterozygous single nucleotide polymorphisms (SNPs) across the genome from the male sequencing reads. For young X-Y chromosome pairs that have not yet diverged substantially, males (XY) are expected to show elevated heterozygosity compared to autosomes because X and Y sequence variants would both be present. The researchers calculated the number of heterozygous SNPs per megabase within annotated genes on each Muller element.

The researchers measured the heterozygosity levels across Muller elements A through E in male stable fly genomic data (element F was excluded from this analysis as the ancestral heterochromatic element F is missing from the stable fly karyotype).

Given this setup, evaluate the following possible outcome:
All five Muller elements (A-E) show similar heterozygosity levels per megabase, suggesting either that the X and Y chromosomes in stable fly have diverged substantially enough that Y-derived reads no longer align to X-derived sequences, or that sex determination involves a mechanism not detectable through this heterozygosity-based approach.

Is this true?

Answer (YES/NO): NO